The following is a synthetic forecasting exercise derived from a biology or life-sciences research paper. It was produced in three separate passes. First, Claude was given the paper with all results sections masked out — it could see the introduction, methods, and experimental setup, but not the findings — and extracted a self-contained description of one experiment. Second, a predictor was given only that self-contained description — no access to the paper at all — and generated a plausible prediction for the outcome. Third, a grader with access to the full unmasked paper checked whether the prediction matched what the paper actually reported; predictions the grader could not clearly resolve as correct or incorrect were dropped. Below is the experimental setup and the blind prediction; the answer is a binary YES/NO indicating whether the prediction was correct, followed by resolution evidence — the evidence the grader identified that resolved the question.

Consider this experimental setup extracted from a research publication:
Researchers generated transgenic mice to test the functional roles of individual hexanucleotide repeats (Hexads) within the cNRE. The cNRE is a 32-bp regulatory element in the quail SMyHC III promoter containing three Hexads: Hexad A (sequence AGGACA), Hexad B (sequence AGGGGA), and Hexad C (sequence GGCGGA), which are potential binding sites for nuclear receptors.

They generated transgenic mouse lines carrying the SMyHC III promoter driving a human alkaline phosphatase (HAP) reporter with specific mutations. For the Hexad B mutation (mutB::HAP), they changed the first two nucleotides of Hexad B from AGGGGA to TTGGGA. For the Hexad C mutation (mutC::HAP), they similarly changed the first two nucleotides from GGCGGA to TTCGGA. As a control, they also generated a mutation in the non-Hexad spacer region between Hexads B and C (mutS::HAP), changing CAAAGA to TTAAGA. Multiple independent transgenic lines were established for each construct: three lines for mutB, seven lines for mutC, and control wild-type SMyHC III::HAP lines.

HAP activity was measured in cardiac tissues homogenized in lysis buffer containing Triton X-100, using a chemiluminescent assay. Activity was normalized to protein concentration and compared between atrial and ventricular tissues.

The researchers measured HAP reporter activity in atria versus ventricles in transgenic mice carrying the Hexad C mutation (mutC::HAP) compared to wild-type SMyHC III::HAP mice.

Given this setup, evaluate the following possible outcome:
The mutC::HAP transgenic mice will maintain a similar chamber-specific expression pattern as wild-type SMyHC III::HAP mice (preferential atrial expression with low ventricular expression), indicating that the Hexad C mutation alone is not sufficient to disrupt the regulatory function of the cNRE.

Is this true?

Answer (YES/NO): NO